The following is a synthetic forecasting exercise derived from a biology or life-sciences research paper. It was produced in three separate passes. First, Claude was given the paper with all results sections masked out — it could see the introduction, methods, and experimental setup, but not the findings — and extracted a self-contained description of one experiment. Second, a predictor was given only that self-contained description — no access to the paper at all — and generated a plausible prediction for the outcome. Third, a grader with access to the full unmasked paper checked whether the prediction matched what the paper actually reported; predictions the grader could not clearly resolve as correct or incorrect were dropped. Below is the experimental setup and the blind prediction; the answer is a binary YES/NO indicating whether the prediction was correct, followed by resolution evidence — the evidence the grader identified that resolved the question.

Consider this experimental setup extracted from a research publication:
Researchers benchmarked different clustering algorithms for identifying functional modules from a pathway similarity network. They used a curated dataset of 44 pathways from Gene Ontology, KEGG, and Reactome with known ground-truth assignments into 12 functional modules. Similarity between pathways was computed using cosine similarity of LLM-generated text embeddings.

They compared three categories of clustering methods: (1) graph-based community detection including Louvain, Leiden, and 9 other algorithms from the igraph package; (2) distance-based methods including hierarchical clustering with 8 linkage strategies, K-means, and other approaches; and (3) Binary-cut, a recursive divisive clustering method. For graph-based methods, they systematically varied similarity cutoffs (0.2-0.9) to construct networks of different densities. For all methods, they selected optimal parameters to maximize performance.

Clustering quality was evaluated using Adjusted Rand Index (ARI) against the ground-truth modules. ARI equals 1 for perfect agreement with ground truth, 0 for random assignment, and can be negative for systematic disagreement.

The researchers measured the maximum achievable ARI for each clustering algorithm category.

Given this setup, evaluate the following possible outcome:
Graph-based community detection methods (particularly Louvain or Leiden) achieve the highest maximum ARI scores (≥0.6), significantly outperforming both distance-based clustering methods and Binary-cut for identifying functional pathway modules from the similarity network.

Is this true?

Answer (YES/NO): NO